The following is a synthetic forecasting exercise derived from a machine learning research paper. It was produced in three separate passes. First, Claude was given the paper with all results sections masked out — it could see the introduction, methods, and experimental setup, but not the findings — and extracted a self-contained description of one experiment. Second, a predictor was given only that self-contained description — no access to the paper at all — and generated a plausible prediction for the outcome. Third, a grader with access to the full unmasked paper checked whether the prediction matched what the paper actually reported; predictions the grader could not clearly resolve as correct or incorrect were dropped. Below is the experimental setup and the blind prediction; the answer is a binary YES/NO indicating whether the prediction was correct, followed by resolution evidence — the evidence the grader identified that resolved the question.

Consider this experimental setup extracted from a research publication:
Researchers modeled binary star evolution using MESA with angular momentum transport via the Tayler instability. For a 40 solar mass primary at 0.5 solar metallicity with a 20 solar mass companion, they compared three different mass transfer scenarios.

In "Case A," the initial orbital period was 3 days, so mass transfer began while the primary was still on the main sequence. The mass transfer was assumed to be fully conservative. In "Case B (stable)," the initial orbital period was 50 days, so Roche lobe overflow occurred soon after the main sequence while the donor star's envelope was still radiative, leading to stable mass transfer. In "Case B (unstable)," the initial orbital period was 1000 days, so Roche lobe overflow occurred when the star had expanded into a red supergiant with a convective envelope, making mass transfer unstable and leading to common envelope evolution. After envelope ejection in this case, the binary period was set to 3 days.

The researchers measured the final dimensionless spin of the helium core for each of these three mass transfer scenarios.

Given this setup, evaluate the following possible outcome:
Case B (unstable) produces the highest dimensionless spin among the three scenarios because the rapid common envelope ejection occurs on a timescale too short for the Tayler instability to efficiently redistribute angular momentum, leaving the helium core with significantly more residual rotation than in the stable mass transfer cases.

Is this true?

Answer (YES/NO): NO